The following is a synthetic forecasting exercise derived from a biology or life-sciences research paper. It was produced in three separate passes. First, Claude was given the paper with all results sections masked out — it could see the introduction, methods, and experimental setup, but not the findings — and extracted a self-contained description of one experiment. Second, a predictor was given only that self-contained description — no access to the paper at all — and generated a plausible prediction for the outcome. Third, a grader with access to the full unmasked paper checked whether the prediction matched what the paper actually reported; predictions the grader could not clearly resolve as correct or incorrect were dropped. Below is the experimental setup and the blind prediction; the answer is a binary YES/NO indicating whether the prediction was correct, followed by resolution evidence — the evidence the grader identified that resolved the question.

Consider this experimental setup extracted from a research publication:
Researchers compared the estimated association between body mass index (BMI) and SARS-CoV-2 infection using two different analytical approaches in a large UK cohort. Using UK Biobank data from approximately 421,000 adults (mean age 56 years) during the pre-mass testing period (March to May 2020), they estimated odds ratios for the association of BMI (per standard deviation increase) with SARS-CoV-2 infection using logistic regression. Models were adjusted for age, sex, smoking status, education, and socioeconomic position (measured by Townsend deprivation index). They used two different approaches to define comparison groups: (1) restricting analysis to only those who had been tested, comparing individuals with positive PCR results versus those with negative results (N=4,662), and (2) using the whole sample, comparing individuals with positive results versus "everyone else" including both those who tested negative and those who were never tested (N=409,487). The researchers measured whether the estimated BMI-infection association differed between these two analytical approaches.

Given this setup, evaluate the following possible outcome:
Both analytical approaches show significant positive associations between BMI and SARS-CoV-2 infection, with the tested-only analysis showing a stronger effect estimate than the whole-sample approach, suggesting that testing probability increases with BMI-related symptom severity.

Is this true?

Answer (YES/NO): NO